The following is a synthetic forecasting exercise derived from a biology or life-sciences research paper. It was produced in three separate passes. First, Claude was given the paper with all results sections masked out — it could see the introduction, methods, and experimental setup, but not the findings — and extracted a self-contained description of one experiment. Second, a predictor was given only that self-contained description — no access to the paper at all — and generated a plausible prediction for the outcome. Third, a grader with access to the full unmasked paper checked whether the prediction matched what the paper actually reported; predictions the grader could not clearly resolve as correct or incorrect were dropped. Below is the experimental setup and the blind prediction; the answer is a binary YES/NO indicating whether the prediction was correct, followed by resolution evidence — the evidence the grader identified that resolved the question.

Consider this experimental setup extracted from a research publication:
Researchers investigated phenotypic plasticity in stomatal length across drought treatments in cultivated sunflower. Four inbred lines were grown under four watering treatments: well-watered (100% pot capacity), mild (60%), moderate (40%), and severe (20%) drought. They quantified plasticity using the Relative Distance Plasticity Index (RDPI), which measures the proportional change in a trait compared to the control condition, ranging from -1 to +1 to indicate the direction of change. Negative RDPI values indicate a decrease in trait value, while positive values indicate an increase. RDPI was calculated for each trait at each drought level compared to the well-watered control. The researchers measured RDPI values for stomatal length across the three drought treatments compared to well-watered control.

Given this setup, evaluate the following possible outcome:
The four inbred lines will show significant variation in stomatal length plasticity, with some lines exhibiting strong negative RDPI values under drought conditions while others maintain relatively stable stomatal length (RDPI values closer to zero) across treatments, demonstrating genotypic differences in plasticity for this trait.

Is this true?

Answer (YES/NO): NO